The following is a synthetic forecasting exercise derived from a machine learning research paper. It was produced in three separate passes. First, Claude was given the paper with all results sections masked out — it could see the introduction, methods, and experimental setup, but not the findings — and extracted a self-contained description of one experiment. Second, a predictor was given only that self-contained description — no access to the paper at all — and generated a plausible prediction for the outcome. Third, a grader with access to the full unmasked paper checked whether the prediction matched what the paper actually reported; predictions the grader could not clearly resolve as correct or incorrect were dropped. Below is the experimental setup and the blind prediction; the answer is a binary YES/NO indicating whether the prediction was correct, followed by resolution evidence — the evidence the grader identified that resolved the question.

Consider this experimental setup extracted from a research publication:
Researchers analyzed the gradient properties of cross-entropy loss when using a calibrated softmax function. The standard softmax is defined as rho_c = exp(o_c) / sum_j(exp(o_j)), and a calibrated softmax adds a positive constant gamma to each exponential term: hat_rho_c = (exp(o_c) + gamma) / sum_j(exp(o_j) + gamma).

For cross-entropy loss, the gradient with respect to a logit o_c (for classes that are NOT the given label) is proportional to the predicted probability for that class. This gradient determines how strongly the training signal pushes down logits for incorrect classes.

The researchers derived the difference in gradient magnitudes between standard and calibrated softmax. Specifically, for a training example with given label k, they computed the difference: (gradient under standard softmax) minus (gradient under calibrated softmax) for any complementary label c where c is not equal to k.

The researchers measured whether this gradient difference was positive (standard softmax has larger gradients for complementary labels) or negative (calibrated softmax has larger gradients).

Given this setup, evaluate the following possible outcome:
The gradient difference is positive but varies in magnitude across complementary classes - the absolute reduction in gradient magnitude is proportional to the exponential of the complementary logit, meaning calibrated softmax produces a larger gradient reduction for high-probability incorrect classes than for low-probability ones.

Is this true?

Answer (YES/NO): YES